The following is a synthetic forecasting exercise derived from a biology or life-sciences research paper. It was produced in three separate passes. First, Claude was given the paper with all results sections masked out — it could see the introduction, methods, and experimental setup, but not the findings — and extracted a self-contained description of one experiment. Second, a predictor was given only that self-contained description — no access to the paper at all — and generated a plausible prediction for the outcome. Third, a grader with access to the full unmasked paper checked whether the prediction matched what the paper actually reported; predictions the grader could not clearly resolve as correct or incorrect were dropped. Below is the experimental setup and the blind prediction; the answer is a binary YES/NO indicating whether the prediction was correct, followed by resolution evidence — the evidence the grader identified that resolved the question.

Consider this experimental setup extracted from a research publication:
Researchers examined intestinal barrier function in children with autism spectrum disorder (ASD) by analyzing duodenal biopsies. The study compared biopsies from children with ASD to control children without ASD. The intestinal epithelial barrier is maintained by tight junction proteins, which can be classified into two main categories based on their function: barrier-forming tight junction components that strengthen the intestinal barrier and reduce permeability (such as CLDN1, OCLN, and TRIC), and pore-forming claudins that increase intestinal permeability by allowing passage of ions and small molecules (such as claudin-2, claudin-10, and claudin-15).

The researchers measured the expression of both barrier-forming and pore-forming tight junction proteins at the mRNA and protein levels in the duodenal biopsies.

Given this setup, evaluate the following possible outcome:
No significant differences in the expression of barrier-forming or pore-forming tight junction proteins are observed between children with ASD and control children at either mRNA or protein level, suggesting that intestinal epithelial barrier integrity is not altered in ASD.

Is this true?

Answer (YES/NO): NO